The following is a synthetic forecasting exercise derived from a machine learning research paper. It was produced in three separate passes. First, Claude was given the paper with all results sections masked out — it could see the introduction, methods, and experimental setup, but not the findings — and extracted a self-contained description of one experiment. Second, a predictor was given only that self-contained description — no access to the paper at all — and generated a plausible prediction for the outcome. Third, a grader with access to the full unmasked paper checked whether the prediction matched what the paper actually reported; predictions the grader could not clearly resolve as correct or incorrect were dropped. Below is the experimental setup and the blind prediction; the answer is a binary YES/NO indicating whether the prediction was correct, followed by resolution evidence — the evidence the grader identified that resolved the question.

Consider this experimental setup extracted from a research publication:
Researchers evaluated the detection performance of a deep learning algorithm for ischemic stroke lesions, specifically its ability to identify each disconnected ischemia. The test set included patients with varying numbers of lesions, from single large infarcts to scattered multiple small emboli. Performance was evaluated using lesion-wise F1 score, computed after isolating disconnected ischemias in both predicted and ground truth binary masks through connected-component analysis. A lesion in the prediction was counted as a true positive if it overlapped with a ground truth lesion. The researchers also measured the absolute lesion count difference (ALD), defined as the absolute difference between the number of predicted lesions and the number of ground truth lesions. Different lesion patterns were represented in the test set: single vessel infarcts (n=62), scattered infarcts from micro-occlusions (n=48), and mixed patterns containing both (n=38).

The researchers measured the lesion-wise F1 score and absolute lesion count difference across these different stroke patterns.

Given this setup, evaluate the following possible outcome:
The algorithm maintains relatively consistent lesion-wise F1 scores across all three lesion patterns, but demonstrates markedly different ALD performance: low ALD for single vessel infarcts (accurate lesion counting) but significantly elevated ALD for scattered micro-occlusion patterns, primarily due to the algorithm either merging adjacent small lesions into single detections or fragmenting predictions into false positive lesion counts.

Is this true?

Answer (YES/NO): NO